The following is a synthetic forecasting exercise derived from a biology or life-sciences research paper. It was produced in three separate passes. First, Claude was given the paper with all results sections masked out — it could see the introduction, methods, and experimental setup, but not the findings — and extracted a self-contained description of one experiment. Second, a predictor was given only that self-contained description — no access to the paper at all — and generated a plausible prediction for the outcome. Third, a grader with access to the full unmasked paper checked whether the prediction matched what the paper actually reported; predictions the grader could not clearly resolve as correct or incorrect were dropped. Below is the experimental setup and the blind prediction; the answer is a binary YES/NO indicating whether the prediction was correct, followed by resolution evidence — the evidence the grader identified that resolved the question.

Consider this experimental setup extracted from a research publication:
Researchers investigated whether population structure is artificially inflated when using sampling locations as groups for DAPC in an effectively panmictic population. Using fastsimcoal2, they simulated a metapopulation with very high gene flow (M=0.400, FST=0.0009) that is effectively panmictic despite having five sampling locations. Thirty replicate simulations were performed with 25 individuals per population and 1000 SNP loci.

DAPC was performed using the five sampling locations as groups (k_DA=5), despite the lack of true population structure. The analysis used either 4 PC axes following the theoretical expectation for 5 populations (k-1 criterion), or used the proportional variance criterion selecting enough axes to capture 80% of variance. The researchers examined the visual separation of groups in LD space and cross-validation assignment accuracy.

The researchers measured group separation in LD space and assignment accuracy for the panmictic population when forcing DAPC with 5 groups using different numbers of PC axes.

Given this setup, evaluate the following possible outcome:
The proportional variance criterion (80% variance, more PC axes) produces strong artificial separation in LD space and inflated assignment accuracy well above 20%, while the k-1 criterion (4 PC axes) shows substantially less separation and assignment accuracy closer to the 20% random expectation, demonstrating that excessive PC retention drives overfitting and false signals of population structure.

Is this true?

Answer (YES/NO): NO